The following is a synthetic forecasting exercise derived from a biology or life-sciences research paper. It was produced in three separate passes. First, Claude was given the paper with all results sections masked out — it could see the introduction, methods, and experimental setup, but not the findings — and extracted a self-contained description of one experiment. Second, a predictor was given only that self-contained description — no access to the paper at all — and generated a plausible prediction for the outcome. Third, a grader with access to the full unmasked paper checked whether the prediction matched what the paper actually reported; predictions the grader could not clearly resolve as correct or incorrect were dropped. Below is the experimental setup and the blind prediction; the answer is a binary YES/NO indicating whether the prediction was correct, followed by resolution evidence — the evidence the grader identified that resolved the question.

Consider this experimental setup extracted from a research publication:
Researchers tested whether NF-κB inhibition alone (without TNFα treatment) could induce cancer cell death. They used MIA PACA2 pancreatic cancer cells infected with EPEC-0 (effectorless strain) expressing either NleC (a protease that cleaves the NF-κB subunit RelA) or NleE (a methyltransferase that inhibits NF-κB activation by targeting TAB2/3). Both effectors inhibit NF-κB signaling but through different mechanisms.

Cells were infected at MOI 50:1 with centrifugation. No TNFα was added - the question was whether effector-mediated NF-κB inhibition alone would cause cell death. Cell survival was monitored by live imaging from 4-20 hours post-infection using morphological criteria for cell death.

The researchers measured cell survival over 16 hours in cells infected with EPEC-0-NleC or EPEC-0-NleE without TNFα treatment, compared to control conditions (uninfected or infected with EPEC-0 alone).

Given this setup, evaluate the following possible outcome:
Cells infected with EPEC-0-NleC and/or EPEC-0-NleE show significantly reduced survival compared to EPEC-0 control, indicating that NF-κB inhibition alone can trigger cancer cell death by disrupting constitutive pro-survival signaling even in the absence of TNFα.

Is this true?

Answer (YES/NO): NO